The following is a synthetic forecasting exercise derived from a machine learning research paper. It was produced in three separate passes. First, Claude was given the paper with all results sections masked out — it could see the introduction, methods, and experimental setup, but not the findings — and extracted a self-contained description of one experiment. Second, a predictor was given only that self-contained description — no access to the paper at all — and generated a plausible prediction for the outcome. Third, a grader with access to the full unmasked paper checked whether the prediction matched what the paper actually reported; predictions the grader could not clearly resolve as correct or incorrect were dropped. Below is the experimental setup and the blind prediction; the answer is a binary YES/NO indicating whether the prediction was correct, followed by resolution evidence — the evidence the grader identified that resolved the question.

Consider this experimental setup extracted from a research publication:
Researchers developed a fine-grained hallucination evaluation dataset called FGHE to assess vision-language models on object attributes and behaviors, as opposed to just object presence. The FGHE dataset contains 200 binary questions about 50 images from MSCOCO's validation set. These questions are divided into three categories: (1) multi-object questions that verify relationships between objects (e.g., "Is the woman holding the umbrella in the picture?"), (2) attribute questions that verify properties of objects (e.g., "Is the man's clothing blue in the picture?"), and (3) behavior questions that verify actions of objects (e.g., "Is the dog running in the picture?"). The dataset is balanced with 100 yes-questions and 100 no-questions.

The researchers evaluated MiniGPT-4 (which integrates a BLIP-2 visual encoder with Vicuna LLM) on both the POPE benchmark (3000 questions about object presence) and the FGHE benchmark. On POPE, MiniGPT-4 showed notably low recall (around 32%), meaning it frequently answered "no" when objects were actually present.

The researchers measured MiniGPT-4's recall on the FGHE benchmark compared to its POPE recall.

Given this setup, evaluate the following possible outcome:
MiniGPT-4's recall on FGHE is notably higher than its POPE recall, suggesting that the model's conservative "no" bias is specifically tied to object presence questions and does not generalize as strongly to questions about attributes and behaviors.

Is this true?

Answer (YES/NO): YES